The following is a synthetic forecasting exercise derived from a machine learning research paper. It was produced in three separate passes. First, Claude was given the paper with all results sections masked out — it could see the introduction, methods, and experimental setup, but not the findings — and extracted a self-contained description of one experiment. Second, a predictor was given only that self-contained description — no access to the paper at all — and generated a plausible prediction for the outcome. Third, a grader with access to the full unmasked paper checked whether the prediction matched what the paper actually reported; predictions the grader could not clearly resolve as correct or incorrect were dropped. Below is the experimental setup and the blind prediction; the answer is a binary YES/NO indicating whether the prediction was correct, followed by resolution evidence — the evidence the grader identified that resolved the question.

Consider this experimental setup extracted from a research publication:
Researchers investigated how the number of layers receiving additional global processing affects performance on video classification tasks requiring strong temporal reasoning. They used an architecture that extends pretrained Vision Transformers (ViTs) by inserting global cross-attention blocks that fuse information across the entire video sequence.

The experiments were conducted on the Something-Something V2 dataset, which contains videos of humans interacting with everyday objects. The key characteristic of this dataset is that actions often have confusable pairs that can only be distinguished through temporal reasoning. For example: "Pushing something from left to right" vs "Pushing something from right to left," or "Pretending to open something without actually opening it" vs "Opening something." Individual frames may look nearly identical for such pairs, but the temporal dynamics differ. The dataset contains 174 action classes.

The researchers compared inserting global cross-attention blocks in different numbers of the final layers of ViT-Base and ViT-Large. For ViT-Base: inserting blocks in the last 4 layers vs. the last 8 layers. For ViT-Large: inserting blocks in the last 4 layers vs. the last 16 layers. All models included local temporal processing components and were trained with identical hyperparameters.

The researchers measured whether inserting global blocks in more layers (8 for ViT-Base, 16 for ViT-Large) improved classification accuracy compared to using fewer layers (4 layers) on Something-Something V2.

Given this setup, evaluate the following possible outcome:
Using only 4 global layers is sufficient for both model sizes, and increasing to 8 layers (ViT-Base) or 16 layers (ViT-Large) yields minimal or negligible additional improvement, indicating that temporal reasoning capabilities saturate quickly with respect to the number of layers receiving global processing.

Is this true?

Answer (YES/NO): NO